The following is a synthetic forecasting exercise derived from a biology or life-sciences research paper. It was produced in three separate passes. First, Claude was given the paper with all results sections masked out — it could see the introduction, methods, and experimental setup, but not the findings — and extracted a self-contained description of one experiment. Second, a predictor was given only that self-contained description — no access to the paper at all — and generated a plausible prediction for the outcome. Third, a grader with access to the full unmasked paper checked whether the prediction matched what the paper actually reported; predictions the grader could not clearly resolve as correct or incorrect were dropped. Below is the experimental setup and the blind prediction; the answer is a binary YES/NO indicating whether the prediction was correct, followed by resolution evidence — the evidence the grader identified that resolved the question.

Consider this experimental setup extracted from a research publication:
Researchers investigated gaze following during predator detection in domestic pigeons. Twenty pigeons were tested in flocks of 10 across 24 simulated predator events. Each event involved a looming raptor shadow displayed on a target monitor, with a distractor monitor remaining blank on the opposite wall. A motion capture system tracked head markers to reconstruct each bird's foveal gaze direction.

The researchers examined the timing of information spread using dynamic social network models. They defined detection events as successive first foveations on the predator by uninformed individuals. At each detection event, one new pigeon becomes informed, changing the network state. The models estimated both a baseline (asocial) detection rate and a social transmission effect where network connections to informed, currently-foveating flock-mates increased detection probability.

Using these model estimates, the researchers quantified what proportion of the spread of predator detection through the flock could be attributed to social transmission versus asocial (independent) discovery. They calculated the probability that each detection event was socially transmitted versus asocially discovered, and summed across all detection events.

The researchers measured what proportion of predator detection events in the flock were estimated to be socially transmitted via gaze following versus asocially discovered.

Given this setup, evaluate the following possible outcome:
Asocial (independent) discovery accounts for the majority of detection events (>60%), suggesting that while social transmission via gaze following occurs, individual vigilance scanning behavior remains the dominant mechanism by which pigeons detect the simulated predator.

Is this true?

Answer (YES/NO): YES